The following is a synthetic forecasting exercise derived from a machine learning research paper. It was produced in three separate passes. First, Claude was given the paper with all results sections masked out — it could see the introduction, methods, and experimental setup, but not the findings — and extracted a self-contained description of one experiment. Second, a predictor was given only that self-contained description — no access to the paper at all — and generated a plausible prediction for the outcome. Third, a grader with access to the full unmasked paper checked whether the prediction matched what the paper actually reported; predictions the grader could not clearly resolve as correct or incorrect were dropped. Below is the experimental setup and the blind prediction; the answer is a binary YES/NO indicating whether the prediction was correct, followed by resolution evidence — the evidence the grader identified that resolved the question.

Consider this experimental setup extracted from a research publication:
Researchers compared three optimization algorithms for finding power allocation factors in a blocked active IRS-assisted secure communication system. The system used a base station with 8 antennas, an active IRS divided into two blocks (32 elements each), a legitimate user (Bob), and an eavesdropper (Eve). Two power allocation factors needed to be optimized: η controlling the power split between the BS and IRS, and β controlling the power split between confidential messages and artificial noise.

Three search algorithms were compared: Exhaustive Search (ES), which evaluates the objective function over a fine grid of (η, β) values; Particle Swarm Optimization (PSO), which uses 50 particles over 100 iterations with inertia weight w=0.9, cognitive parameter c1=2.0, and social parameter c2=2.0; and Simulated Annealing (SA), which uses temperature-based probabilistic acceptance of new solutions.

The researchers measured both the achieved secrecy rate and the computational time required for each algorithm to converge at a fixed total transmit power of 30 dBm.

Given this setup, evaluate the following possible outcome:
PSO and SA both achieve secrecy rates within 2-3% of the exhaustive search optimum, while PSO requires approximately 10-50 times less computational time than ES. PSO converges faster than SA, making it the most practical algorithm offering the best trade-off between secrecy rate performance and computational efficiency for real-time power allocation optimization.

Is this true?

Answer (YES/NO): NO